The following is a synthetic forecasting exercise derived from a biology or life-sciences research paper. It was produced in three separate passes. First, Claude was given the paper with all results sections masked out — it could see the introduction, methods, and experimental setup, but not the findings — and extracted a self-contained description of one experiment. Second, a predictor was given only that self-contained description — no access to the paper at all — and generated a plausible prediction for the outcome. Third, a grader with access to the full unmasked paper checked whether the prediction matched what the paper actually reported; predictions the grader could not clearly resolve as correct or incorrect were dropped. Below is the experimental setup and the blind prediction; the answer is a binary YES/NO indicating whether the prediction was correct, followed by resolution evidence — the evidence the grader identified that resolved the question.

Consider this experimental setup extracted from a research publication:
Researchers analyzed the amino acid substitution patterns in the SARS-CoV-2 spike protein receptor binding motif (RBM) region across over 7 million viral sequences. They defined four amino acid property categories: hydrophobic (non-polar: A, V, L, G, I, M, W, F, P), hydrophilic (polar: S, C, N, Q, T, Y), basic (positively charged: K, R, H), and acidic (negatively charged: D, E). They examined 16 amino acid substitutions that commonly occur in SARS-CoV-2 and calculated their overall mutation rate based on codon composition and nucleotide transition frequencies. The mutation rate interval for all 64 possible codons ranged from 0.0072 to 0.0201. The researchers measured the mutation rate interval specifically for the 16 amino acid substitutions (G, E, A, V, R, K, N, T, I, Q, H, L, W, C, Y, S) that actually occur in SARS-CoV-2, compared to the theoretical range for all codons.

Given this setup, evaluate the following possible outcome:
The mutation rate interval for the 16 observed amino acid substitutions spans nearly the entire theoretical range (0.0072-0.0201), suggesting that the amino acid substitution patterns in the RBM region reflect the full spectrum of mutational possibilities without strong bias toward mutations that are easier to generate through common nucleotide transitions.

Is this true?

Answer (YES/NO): NO